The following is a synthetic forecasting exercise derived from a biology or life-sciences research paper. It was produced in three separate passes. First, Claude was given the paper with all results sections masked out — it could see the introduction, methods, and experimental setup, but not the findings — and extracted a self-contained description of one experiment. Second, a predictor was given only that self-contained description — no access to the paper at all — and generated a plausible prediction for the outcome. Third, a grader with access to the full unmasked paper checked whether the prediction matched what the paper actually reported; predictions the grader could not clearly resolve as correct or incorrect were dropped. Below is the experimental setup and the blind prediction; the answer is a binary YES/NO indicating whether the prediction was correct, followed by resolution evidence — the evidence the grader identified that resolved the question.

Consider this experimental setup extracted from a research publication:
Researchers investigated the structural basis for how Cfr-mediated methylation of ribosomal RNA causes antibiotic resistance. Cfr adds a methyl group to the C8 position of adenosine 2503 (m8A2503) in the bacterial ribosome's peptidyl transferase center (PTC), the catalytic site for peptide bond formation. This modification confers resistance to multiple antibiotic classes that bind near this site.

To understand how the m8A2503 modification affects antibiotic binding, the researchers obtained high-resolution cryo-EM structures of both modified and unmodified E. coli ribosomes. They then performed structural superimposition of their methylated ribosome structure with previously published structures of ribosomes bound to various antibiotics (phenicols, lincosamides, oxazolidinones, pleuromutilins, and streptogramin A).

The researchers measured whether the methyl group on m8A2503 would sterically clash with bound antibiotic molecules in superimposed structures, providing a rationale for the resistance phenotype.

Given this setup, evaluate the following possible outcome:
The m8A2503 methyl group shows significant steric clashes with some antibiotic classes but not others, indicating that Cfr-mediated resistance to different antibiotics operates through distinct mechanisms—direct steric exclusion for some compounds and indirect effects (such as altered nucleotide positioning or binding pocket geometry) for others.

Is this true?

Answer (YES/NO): NO